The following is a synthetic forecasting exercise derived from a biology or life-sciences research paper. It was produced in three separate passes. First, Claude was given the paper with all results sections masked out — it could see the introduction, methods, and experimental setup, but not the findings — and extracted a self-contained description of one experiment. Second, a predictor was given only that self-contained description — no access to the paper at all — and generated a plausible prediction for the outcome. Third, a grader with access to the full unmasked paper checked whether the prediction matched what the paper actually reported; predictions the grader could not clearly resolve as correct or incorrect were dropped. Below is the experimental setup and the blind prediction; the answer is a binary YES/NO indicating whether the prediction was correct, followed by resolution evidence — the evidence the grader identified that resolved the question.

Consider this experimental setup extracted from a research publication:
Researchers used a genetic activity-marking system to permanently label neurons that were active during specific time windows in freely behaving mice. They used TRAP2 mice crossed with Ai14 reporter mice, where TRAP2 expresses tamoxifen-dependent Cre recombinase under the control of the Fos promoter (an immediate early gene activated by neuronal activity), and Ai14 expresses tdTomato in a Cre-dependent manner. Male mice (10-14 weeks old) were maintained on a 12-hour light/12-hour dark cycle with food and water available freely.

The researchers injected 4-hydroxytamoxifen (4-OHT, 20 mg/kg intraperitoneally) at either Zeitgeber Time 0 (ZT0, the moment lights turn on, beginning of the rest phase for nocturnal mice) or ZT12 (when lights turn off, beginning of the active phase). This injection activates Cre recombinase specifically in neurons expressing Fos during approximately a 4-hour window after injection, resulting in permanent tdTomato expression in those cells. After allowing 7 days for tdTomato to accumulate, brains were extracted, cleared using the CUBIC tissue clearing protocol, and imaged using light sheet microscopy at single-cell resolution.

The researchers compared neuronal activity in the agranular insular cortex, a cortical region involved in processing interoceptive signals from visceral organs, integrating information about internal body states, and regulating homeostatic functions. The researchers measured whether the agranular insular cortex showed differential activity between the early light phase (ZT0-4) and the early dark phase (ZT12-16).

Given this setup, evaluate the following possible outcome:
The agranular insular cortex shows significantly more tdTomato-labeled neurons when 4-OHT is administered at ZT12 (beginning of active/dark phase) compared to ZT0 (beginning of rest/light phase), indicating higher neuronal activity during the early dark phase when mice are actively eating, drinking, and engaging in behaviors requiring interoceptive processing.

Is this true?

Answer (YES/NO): NO